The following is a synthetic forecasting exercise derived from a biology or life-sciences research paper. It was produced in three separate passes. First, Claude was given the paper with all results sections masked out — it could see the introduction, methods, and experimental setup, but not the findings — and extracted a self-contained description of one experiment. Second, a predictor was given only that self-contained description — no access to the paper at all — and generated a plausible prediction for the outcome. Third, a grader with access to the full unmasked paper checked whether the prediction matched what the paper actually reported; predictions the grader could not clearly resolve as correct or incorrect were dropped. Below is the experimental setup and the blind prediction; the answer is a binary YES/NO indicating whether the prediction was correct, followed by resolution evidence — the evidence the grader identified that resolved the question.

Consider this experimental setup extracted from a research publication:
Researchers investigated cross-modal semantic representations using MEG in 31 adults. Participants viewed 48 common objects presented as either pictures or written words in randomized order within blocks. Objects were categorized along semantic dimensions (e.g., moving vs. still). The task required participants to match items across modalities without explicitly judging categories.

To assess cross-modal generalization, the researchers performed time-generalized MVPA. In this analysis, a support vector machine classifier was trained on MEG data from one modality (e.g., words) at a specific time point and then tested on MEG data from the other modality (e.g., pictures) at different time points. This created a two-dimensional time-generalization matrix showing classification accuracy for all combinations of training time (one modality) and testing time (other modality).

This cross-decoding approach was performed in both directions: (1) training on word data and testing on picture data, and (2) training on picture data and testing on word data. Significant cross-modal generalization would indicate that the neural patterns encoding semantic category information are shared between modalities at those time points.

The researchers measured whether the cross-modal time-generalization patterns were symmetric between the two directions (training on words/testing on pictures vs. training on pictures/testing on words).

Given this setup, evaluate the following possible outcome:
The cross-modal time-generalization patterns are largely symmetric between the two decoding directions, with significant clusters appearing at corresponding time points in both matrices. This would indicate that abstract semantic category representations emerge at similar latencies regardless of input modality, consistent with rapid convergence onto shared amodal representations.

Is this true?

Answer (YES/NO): NO